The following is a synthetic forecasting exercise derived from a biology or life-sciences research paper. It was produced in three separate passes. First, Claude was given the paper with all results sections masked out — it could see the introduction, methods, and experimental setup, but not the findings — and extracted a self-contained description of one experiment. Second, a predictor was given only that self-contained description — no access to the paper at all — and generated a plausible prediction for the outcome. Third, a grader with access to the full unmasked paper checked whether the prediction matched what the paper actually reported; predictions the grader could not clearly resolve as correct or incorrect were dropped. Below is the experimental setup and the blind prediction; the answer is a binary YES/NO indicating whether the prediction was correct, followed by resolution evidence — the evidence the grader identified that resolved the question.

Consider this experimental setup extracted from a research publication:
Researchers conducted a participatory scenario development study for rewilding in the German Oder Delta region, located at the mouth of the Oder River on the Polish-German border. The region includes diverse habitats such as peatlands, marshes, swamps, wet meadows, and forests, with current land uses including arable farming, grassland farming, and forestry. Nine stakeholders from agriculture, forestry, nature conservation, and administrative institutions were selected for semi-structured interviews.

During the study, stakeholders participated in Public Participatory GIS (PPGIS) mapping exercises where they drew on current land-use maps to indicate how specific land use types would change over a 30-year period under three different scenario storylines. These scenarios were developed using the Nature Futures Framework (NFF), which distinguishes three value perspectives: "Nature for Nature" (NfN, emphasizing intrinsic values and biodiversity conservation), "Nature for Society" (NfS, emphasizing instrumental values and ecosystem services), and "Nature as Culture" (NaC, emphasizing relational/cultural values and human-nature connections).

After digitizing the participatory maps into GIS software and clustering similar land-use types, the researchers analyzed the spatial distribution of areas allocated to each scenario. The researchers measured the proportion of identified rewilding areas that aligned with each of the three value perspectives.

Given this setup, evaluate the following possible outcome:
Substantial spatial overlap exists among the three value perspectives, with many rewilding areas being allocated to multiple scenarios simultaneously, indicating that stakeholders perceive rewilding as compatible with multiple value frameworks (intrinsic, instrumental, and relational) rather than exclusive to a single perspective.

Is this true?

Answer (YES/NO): NO